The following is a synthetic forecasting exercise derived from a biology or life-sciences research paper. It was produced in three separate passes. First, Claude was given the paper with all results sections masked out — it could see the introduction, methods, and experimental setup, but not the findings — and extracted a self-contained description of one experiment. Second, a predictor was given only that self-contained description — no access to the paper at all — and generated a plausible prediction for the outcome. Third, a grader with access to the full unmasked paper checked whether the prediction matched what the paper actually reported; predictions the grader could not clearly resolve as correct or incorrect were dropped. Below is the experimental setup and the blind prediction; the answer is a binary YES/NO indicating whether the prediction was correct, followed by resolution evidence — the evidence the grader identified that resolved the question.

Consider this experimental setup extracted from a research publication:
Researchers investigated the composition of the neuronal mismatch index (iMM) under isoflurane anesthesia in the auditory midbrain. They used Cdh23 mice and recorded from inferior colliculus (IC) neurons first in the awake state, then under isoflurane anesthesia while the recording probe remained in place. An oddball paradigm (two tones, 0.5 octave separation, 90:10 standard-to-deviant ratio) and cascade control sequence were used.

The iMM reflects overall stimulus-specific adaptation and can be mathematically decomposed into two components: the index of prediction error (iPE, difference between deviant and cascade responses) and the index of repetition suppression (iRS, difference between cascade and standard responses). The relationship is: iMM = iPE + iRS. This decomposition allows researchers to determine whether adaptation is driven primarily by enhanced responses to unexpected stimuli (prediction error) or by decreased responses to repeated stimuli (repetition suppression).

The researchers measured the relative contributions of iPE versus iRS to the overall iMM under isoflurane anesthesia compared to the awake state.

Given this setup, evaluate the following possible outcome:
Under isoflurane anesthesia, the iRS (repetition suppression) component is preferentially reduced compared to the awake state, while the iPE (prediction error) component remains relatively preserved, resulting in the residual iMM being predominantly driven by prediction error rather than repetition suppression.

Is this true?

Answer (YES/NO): NO